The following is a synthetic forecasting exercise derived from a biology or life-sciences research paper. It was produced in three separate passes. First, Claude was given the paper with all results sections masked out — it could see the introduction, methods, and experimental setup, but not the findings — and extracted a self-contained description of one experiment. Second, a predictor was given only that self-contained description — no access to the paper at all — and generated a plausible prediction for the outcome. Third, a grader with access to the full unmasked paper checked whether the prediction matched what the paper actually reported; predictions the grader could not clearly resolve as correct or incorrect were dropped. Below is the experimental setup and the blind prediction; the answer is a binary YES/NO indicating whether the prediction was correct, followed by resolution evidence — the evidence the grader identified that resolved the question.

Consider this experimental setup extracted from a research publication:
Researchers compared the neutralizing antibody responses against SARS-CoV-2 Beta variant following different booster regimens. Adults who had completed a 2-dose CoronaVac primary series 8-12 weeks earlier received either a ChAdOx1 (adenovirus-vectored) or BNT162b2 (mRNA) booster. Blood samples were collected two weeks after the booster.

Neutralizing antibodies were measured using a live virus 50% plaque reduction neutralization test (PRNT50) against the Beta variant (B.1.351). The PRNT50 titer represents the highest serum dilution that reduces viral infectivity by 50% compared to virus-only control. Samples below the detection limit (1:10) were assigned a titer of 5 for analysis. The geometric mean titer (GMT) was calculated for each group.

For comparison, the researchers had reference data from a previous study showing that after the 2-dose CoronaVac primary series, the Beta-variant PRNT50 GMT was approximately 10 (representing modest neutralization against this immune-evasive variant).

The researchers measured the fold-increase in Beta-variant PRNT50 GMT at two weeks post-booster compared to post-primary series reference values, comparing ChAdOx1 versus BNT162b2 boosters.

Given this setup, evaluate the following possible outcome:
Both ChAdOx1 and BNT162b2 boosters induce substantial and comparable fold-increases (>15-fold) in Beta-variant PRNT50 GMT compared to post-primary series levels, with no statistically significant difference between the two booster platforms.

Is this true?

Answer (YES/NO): NO